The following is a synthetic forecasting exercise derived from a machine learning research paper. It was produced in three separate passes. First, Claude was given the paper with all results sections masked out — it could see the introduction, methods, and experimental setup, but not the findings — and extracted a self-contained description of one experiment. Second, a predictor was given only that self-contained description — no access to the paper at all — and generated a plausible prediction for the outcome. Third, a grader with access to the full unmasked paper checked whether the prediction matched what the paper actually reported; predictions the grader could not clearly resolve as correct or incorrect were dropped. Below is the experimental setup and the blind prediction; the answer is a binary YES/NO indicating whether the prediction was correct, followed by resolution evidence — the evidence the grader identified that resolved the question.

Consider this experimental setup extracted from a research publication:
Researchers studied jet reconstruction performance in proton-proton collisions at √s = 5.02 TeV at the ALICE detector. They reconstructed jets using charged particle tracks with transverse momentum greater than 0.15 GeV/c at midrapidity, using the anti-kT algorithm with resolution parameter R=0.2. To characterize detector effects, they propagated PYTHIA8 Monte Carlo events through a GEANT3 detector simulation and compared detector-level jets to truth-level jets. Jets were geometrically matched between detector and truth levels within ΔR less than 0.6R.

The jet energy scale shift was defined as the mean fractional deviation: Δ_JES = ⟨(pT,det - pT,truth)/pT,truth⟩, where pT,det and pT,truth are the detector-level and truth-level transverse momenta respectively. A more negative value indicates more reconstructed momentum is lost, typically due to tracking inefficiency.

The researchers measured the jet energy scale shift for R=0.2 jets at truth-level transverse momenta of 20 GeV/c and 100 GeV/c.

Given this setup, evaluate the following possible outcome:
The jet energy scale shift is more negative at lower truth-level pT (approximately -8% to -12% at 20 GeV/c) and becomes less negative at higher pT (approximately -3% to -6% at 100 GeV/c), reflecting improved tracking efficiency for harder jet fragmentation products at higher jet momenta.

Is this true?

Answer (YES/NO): NO